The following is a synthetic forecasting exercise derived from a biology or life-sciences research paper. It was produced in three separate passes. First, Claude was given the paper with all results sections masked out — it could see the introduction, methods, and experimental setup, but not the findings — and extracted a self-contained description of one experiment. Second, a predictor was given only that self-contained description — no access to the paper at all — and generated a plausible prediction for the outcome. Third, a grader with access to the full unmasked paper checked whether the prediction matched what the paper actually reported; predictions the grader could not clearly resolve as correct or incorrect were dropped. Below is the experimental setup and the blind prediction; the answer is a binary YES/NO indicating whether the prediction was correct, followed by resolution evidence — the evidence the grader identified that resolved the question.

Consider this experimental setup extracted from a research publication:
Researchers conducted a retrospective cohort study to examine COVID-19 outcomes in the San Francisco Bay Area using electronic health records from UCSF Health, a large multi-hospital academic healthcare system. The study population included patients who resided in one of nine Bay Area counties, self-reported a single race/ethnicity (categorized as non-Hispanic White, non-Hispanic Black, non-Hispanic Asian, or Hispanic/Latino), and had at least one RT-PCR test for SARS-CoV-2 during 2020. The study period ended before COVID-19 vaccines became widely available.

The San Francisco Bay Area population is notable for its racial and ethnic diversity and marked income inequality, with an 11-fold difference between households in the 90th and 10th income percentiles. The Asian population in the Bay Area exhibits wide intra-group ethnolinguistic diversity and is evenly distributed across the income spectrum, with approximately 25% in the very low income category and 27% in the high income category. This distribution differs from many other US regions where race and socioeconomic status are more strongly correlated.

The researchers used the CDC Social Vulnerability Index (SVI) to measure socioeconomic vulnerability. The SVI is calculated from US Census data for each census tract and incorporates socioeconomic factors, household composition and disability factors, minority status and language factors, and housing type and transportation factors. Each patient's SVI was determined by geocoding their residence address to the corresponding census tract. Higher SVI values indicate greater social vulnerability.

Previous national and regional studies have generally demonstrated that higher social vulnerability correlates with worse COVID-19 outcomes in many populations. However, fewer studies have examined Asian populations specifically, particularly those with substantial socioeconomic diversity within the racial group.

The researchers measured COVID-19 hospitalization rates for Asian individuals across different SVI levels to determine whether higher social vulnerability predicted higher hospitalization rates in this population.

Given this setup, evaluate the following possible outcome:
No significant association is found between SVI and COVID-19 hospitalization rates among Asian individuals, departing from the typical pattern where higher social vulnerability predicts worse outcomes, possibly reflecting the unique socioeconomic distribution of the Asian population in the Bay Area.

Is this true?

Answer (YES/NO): YES